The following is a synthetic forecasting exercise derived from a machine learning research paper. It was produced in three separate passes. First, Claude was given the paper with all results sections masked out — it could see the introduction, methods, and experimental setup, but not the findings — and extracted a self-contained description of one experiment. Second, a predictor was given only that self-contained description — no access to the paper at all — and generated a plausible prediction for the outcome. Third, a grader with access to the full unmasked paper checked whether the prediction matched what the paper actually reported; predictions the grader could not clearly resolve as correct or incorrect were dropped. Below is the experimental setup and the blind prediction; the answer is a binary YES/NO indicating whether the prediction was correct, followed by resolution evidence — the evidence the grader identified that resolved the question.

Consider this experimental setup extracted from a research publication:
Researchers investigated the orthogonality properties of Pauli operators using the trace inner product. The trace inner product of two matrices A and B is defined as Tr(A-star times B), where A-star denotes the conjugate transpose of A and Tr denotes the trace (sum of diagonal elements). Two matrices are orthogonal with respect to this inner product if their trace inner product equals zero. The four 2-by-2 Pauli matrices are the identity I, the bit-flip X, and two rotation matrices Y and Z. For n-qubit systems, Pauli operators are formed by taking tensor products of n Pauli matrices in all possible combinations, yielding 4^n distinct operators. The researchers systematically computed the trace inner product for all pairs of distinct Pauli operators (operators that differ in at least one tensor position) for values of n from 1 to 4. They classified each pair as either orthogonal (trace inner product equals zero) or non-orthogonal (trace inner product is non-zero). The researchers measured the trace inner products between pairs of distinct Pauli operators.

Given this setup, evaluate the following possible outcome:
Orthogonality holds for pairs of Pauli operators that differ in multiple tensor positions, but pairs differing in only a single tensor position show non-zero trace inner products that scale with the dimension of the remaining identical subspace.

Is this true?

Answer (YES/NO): NO